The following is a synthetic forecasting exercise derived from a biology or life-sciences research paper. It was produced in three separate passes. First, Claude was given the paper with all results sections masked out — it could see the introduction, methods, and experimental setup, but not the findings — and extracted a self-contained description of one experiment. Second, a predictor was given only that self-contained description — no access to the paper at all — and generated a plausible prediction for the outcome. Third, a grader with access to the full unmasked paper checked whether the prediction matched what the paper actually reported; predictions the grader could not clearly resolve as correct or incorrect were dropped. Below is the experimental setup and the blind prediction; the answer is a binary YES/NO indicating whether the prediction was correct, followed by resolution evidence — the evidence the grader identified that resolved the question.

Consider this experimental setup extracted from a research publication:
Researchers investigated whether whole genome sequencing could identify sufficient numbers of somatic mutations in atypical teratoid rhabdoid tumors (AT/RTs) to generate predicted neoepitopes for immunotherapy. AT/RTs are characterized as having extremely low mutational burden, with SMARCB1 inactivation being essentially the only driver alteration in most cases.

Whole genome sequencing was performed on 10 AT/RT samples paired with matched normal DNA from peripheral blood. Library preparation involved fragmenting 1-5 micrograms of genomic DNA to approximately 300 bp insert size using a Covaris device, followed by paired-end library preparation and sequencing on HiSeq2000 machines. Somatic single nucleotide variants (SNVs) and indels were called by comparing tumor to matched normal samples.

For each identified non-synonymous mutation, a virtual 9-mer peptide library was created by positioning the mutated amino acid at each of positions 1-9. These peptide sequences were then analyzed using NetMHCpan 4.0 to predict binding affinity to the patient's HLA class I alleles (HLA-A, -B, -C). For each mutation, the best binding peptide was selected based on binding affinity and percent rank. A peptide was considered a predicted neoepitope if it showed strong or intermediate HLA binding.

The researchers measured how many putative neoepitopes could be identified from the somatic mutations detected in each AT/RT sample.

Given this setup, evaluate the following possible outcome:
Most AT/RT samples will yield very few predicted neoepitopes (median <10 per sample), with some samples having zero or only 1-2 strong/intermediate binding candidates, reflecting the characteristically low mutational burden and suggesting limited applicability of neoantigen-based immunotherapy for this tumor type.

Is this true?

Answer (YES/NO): NO